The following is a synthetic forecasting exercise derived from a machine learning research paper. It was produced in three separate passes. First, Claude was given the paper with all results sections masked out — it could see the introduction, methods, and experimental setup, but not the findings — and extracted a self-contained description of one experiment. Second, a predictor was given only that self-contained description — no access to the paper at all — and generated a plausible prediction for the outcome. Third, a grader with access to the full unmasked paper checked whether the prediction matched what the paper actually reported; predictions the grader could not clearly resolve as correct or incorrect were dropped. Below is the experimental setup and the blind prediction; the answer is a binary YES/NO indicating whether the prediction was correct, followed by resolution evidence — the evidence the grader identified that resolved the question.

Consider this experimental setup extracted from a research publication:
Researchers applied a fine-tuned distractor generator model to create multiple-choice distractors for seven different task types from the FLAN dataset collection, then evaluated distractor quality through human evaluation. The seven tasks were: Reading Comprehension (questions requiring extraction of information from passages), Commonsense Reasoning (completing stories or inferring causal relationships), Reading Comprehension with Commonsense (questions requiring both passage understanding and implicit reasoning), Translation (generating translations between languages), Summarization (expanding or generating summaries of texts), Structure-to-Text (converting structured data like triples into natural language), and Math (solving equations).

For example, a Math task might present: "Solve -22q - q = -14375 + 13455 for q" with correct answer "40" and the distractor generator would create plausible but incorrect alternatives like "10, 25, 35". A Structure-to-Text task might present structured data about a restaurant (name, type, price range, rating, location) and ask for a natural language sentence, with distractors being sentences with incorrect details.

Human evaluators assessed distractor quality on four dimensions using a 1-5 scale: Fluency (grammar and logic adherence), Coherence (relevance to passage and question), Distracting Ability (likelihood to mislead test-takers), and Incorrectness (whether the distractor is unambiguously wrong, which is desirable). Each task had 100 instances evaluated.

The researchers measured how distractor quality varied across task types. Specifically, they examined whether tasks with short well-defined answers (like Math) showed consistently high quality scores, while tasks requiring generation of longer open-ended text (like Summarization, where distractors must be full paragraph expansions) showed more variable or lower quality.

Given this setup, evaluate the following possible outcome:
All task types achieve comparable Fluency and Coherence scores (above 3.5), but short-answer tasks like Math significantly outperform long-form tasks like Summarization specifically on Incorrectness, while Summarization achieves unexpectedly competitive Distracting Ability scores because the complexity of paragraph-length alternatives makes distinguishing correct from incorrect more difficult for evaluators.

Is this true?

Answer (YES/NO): NO